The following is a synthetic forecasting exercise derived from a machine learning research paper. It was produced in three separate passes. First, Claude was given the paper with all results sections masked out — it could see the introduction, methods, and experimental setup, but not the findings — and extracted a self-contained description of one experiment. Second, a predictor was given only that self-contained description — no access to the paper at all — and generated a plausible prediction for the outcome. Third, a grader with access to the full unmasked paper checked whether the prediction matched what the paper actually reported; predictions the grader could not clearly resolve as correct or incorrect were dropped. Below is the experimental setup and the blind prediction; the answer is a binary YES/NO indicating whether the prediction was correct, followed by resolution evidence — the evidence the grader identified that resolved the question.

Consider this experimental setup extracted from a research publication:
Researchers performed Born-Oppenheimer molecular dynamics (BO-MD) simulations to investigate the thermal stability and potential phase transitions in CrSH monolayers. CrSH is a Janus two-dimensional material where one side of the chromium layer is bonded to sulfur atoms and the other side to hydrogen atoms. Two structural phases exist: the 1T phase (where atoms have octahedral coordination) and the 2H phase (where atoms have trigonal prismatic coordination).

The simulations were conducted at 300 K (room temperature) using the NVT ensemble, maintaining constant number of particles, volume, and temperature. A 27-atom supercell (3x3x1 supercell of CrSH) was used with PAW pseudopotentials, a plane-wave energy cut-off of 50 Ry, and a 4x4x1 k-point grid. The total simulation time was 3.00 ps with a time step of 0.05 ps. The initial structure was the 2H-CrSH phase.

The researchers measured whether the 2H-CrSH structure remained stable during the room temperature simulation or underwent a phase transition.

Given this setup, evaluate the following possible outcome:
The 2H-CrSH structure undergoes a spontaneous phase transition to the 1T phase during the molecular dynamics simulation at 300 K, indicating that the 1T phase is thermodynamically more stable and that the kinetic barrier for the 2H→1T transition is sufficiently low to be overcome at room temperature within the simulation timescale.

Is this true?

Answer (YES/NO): YES